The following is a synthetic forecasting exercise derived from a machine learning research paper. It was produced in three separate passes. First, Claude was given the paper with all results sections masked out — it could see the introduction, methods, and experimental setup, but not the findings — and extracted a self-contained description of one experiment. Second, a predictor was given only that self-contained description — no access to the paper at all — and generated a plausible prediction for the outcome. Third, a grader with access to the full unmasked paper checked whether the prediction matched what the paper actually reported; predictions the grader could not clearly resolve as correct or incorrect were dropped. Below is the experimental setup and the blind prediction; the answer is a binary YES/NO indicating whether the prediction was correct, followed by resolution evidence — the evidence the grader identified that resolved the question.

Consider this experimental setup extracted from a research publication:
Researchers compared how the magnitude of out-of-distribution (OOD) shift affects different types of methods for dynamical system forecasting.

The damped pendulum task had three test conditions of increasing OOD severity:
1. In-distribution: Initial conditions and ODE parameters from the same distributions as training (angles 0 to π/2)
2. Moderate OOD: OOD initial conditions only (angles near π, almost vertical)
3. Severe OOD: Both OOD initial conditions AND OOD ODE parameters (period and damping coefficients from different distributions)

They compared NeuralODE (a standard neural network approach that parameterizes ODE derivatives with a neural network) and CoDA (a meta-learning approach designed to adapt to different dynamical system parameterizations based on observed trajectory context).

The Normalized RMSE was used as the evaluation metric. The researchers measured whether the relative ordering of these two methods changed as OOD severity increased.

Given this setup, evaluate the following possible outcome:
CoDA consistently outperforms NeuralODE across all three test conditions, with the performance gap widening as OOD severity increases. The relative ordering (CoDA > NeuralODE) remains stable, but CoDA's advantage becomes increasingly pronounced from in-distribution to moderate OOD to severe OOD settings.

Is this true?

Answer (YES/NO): NO